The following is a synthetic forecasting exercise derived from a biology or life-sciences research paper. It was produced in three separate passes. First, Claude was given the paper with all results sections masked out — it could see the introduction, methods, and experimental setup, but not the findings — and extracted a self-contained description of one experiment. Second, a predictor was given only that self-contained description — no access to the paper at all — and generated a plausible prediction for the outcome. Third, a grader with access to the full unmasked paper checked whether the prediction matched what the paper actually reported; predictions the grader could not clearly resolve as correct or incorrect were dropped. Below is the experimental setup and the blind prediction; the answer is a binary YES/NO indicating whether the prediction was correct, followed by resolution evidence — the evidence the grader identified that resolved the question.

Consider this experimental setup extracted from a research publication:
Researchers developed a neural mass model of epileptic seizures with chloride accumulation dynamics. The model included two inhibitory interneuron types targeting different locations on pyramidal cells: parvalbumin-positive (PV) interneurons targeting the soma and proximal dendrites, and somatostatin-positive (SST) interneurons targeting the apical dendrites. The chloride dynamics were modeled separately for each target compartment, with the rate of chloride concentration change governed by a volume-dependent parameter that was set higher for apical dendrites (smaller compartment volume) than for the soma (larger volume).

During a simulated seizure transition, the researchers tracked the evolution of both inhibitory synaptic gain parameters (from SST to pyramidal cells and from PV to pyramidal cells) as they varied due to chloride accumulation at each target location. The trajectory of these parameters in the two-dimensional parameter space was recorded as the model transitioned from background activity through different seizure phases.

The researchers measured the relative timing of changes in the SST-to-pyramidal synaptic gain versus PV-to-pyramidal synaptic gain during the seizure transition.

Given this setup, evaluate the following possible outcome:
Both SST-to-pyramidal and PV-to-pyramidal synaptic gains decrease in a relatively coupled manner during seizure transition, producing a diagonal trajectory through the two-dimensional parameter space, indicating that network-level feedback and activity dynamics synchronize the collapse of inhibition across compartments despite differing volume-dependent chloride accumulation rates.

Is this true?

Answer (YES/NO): NO